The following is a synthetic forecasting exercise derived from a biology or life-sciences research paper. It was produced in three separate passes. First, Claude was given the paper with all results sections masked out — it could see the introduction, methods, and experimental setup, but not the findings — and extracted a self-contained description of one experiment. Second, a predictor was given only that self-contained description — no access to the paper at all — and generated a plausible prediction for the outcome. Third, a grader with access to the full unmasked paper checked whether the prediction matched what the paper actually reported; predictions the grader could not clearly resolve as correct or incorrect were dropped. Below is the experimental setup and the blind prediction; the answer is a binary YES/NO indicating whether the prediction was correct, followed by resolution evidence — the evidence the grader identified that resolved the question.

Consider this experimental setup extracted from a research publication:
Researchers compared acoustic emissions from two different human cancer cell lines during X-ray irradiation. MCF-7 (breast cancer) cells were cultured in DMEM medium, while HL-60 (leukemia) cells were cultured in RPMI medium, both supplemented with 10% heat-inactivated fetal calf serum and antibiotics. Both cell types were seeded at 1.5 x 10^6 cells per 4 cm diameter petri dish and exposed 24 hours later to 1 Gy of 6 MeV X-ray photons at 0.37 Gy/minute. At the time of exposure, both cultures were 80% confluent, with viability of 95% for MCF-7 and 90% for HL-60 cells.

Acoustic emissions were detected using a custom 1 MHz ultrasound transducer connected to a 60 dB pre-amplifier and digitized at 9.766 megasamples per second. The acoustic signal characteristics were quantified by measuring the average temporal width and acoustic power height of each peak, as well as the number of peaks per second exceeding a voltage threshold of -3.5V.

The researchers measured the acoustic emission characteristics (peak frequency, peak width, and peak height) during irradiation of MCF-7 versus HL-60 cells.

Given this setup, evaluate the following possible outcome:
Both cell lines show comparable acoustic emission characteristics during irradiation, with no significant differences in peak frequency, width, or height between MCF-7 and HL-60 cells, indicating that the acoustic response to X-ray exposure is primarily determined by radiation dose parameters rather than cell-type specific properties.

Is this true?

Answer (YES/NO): NO